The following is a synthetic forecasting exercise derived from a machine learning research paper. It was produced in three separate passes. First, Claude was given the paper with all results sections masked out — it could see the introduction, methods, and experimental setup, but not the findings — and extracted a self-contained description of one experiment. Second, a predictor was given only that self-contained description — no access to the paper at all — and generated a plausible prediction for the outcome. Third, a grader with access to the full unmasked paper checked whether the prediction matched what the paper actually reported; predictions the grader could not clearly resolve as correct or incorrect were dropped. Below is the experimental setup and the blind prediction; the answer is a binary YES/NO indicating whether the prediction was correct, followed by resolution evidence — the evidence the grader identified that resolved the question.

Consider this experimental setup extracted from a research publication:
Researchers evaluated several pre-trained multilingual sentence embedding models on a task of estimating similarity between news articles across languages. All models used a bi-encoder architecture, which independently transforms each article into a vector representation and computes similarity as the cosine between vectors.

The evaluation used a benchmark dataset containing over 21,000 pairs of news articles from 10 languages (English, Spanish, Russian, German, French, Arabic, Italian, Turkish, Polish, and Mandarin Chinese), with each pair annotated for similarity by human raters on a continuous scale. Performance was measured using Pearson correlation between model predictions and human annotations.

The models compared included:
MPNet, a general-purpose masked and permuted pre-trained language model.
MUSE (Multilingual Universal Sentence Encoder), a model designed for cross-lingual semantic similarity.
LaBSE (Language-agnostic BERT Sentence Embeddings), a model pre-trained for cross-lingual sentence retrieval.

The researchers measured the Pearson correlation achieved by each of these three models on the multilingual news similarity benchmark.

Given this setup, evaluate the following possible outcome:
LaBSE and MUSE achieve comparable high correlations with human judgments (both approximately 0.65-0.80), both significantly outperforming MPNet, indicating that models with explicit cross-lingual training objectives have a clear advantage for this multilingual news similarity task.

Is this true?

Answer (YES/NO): NO